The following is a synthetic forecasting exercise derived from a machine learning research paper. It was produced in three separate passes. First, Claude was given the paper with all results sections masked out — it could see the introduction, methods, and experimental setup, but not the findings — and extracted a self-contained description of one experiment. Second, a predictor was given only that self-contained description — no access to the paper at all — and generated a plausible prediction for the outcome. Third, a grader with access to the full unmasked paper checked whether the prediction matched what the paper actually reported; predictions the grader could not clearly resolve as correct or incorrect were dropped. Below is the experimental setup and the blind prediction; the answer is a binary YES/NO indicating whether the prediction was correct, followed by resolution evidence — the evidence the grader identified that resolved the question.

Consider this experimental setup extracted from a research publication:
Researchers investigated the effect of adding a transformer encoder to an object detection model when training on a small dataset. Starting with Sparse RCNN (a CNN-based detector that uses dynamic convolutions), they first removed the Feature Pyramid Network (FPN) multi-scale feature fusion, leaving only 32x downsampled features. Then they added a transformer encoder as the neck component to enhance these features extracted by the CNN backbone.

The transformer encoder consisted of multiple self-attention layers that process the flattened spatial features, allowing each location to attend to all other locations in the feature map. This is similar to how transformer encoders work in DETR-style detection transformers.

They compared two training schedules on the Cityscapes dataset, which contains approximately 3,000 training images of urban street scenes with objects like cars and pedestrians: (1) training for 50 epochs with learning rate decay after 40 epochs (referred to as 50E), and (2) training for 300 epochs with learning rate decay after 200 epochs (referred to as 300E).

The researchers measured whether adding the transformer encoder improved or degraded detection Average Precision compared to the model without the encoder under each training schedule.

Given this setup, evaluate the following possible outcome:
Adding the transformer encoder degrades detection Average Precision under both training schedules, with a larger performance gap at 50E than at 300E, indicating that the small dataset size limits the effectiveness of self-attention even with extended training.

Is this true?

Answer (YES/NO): NO